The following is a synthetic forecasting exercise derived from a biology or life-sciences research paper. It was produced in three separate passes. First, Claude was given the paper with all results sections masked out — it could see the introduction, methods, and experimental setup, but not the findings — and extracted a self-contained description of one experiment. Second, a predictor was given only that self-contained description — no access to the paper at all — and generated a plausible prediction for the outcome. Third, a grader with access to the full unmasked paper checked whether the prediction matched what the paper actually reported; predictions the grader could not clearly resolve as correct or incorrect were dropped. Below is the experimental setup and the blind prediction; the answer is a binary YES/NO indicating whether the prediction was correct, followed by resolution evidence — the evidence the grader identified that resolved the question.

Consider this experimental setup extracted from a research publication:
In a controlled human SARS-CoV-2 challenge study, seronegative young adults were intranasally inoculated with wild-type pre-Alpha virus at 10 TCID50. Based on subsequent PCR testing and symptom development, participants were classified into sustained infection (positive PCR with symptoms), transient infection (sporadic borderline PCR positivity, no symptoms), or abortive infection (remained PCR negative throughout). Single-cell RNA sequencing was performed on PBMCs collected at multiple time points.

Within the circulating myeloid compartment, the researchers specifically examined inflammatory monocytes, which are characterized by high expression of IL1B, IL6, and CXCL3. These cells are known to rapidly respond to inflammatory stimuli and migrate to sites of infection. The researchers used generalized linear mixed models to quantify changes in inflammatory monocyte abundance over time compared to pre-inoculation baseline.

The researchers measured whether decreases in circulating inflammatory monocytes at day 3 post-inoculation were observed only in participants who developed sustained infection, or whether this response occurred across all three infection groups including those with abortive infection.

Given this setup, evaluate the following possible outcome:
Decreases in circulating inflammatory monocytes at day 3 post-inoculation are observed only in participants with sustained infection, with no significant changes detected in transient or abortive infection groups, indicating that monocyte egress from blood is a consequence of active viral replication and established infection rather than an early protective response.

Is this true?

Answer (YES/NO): NO